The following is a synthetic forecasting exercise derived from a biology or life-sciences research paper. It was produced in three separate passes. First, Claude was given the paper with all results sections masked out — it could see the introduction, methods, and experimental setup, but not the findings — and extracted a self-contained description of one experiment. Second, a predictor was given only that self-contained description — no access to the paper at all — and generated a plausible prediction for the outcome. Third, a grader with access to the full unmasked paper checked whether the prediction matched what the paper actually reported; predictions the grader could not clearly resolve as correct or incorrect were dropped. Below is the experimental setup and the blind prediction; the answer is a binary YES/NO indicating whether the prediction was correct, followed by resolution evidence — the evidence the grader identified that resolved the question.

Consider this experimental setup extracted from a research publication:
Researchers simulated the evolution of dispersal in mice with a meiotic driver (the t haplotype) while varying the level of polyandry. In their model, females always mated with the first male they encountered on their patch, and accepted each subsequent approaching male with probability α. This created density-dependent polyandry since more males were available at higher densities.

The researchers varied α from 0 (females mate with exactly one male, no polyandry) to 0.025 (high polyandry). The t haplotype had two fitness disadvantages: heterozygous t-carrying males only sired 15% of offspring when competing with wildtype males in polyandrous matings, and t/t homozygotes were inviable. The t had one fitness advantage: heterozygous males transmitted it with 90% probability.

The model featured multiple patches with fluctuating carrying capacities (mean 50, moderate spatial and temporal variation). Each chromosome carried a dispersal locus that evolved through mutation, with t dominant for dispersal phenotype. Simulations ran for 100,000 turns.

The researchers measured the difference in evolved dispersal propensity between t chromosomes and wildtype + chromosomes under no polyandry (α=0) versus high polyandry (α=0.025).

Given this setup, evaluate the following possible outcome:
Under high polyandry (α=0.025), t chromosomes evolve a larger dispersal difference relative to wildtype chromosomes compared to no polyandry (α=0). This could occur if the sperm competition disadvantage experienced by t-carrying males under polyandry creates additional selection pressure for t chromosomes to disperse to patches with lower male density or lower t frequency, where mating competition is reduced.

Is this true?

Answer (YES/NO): YES